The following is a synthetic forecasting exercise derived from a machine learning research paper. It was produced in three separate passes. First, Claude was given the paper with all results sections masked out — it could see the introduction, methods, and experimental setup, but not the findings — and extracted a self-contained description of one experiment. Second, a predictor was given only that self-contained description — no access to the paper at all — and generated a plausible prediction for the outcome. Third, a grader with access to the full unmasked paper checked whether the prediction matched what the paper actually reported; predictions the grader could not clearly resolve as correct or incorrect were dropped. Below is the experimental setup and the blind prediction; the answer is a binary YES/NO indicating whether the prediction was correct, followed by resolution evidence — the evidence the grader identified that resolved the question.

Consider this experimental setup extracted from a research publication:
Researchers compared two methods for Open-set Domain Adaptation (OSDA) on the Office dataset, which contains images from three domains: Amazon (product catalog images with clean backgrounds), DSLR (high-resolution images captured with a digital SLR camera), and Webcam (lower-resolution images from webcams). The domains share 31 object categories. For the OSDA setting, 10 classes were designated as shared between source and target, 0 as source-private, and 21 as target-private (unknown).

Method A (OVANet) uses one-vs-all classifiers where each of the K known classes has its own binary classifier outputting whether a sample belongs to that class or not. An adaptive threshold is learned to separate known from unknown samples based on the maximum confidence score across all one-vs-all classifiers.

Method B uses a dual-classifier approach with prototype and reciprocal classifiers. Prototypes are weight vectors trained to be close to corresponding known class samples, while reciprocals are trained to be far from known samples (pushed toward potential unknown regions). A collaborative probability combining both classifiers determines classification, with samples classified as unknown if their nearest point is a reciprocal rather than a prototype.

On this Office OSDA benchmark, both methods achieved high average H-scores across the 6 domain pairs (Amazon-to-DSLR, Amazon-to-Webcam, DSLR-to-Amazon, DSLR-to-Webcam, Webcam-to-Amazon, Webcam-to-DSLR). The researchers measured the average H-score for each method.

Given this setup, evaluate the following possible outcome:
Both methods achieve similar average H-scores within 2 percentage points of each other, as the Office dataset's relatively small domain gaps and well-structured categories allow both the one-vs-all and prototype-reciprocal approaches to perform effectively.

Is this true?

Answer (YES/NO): YES